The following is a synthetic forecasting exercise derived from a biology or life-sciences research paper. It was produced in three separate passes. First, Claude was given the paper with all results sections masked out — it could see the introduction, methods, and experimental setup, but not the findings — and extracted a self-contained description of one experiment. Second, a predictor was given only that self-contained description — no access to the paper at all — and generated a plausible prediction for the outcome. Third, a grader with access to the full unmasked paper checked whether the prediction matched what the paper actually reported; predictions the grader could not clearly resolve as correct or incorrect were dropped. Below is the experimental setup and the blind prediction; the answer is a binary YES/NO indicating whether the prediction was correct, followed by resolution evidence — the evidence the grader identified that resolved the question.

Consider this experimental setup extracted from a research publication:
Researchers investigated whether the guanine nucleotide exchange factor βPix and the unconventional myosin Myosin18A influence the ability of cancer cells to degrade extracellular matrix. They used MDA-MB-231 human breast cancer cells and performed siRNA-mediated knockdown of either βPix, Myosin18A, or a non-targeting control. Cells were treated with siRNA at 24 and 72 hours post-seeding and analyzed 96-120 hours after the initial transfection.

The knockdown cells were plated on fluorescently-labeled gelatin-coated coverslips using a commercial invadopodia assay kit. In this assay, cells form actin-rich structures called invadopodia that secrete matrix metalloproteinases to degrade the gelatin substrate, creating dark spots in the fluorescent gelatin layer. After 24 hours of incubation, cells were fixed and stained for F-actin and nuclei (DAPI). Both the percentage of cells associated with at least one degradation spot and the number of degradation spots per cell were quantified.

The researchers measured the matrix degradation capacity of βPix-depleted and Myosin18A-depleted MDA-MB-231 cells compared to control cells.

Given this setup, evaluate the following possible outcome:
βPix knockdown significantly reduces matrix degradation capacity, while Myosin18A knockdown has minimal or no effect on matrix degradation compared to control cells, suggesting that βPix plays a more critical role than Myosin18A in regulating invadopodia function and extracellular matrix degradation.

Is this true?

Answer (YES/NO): NO